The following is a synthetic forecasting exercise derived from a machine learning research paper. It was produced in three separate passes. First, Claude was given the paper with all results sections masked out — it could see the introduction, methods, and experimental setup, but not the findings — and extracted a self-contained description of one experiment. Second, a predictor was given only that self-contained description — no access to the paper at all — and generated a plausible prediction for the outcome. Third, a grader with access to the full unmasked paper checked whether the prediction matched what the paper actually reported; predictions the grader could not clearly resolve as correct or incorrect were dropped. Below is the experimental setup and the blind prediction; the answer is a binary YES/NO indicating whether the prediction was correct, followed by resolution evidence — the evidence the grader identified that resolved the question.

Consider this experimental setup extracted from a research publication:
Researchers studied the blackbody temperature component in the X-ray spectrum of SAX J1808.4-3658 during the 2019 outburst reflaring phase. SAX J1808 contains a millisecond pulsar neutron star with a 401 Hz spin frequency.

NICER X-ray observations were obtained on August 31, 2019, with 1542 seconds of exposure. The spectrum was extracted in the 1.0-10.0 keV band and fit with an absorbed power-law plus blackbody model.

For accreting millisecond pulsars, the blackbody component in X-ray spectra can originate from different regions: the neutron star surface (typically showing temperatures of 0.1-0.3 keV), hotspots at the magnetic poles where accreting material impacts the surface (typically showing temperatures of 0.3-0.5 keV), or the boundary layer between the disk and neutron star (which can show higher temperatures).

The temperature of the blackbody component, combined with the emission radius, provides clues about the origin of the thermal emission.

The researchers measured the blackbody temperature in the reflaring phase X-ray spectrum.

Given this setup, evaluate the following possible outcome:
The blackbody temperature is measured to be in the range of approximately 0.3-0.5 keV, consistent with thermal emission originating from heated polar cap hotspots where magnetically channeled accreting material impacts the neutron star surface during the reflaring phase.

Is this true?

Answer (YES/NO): YES